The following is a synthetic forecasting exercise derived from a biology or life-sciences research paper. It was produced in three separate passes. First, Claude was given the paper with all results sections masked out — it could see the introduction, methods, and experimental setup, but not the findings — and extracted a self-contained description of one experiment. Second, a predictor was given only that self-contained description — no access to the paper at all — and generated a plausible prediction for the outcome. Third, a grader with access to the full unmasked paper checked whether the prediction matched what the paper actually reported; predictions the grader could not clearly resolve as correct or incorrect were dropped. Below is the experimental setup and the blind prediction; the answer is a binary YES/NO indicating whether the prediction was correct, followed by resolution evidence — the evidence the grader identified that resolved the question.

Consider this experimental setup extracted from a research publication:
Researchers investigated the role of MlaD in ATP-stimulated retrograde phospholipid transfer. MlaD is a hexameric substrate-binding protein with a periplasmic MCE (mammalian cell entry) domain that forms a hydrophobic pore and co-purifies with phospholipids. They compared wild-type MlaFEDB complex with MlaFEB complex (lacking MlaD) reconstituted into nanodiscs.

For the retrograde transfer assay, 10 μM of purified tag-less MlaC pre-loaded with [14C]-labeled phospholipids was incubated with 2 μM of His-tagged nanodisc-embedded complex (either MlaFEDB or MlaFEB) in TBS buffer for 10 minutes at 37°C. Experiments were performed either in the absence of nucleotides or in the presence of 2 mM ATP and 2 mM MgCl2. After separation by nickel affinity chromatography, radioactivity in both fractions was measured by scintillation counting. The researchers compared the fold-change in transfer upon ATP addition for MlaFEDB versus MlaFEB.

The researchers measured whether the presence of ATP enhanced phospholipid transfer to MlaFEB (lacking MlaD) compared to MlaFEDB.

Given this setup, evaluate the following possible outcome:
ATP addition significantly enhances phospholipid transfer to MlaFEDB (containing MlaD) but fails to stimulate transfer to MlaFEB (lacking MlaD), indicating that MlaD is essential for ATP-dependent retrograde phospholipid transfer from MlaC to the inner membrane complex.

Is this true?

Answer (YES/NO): YES